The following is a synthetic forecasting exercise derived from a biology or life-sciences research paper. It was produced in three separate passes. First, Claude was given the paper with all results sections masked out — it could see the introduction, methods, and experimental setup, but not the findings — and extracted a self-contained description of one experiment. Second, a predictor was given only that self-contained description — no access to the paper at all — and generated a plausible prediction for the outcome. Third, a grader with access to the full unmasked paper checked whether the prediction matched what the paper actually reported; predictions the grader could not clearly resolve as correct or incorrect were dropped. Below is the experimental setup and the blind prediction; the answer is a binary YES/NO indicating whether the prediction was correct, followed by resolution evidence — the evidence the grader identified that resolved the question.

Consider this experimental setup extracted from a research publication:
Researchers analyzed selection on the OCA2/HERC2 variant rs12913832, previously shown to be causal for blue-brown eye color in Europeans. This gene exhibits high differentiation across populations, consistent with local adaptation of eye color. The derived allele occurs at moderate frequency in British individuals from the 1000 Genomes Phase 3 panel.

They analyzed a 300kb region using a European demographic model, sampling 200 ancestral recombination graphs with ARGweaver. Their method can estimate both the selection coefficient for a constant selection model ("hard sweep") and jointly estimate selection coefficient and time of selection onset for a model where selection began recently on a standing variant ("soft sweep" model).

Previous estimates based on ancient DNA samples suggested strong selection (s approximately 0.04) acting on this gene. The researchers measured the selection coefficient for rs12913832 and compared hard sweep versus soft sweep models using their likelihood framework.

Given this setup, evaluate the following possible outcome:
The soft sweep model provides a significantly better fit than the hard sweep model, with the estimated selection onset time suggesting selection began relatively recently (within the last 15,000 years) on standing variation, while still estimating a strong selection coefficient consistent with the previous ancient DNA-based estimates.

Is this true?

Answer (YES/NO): NO